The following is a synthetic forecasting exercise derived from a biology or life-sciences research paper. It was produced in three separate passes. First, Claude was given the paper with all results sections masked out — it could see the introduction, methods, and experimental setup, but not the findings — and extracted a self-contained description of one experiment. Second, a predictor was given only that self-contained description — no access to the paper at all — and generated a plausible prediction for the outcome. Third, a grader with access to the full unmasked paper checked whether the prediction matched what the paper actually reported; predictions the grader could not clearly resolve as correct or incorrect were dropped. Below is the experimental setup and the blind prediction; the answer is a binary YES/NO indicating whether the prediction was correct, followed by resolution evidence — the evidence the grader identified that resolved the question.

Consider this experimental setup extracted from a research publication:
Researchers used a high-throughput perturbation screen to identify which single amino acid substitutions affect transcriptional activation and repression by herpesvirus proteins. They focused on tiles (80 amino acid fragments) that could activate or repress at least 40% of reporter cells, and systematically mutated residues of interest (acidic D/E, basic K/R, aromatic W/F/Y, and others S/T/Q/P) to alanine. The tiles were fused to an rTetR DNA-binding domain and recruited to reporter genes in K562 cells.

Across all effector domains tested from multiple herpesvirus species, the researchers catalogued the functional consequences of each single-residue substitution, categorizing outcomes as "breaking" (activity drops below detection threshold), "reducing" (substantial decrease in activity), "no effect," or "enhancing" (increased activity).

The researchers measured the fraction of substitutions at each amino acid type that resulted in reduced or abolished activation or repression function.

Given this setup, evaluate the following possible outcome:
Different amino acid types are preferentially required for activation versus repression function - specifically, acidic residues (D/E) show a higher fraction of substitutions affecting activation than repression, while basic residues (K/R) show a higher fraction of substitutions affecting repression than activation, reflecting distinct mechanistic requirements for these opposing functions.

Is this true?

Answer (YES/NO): NO